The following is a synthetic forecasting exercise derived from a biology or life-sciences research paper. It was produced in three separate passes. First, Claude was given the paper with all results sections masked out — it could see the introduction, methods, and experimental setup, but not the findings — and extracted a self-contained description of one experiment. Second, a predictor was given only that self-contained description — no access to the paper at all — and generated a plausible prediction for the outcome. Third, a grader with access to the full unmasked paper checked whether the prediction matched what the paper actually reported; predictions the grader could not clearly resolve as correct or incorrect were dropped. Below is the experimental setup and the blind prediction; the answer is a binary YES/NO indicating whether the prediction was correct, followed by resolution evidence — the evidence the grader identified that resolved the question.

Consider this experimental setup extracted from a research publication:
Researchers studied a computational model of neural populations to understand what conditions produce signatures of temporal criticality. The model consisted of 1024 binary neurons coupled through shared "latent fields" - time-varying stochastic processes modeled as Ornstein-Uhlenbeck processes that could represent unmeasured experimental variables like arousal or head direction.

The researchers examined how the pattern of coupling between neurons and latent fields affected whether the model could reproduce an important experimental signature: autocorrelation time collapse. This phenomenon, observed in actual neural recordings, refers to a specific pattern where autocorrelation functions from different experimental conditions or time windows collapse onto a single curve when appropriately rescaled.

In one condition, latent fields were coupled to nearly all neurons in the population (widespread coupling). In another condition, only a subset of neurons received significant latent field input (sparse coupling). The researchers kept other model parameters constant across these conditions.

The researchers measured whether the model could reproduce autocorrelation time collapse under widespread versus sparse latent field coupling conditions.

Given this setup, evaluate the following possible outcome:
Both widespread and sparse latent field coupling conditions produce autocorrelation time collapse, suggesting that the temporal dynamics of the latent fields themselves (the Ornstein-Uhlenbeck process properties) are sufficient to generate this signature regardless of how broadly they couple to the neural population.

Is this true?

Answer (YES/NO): NO